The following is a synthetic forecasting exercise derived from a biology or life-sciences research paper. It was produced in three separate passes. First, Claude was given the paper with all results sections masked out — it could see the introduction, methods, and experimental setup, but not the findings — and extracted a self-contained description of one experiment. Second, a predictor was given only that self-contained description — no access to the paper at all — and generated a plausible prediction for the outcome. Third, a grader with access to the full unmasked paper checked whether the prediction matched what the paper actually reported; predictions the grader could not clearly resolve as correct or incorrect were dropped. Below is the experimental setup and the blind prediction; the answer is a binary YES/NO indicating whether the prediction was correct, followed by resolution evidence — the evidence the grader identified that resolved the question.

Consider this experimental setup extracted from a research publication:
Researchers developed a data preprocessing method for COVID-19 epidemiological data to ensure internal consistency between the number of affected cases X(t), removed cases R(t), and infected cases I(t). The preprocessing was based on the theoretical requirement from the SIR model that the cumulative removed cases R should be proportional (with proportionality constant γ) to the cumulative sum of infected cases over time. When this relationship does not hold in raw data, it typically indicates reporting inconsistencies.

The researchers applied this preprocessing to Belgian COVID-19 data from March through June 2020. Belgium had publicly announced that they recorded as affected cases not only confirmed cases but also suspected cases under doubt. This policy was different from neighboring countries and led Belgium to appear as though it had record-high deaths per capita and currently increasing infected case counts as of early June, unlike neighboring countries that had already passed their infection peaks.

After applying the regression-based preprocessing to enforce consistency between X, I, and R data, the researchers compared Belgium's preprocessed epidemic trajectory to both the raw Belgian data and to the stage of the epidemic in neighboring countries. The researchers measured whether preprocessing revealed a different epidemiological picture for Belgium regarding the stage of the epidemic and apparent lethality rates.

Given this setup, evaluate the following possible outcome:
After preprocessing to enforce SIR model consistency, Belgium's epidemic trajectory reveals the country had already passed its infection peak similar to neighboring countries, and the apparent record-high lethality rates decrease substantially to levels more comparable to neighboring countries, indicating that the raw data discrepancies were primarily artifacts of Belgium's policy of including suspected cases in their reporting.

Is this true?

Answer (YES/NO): YES